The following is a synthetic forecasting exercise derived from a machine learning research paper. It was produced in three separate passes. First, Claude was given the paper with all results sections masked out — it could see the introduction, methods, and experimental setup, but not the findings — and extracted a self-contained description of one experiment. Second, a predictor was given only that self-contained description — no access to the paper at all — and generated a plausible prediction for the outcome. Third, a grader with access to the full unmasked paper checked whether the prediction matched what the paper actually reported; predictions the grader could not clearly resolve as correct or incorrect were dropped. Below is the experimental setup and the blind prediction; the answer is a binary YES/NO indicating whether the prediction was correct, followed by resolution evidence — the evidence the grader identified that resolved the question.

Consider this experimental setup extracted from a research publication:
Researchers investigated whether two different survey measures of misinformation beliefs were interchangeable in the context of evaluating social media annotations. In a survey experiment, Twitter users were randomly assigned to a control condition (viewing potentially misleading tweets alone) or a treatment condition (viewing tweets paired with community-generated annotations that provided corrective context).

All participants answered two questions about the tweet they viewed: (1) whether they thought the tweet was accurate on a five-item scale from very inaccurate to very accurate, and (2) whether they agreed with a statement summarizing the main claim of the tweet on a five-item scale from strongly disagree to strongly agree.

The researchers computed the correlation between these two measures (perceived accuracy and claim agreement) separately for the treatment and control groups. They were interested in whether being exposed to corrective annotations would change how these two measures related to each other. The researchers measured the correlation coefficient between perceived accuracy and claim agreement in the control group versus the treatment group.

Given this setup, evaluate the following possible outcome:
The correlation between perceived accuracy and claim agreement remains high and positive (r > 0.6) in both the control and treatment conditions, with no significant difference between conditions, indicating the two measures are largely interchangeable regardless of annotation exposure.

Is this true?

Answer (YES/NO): NO